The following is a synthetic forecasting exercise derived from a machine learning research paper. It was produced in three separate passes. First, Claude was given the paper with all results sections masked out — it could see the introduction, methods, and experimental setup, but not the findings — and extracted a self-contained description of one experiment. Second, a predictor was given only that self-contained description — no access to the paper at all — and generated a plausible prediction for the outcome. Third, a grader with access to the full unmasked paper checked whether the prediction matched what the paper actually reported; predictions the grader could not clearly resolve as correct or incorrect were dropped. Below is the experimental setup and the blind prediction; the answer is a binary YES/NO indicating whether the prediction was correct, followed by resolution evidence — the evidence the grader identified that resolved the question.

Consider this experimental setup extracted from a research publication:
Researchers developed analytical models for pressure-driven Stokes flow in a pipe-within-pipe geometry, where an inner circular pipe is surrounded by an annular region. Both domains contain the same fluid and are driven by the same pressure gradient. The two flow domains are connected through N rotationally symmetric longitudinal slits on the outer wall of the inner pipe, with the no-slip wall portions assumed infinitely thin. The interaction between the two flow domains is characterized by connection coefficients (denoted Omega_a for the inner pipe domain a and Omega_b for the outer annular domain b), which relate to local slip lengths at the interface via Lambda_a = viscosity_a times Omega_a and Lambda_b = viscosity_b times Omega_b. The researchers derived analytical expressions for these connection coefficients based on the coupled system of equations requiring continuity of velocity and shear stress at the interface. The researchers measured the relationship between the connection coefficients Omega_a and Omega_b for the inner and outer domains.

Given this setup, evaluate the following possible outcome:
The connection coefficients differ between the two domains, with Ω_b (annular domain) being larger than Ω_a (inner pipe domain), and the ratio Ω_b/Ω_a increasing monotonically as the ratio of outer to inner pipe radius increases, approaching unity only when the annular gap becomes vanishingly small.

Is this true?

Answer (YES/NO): NO